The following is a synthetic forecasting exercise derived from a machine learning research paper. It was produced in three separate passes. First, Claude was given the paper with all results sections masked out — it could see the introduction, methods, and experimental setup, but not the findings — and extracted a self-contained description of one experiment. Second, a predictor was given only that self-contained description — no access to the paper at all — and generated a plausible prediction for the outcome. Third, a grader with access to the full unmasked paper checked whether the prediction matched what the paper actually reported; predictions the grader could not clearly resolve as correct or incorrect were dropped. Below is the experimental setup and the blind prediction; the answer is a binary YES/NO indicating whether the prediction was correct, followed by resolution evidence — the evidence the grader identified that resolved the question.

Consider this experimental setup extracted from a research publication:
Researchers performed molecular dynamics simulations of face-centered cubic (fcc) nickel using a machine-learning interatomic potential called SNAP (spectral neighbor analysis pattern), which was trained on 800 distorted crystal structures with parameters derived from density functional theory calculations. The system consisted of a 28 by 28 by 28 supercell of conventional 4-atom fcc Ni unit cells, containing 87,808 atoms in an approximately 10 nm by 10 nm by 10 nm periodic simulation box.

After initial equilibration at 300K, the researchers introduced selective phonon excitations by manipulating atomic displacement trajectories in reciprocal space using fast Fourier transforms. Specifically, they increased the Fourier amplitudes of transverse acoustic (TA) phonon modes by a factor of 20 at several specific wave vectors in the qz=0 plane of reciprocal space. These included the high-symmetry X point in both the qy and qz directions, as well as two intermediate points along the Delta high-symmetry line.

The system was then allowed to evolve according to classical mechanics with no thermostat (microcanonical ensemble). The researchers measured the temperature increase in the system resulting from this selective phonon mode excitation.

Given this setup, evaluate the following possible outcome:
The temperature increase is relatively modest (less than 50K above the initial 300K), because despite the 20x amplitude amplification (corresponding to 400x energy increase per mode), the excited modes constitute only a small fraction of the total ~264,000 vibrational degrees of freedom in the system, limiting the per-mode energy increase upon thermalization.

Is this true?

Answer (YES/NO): YES